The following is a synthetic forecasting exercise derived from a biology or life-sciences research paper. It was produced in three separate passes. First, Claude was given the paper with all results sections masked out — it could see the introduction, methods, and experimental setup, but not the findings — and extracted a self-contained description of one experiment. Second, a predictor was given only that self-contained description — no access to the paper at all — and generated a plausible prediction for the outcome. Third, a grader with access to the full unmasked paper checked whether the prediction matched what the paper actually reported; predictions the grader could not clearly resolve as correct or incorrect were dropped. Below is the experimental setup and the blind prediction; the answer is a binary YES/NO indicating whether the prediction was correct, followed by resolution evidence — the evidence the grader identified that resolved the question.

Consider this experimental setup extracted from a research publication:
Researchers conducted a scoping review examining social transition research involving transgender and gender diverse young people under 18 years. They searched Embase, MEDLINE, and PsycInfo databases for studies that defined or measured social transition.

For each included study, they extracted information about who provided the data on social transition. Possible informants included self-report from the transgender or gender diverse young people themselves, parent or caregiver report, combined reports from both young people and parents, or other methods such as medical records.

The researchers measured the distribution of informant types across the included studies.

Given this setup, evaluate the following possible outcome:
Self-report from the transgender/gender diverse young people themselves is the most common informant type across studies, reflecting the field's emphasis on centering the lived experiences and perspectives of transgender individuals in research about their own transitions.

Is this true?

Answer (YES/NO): YES